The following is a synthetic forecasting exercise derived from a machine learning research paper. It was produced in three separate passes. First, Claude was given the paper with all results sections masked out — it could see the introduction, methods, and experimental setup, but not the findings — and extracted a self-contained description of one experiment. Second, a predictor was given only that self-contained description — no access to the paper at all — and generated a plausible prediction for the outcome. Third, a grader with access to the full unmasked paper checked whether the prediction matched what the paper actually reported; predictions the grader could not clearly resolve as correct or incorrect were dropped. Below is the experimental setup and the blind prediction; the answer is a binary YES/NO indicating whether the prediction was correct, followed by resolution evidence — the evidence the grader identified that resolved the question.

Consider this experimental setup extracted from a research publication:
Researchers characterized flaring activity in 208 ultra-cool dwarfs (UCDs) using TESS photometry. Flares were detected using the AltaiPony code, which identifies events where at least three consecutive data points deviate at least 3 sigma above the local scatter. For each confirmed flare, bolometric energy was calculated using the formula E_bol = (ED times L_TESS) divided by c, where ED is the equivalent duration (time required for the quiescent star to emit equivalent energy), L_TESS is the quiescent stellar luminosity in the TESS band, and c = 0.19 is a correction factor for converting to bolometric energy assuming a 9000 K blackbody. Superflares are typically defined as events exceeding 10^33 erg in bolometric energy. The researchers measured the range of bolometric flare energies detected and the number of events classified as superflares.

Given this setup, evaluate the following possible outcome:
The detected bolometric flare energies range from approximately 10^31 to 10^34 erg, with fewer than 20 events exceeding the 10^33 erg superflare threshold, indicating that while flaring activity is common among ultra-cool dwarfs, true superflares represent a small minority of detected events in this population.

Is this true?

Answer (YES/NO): NO